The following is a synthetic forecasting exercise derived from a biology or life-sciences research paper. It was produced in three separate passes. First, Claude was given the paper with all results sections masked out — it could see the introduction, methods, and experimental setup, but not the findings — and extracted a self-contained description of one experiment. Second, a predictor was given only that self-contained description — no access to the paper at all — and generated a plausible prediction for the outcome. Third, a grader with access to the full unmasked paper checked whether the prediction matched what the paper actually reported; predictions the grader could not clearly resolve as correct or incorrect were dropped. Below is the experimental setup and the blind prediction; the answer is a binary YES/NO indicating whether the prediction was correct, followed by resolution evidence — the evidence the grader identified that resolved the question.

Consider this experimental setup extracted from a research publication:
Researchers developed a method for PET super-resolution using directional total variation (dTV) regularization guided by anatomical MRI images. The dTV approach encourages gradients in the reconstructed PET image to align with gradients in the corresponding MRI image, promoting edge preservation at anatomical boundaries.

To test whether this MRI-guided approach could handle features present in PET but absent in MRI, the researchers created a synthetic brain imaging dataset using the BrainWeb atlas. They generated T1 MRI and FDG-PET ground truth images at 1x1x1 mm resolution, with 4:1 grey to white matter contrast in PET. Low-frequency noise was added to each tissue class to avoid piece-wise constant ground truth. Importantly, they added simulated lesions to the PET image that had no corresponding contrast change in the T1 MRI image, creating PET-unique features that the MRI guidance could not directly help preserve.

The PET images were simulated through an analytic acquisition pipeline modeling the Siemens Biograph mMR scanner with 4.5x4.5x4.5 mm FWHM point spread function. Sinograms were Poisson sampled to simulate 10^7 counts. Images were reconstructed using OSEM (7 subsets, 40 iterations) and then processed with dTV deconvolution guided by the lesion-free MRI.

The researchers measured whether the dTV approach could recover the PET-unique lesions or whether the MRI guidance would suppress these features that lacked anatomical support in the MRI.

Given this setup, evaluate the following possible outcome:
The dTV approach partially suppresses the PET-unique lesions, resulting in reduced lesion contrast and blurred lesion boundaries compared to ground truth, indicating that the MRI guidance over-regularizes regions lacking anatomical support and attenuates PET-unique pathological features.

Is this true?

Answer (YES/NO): NO